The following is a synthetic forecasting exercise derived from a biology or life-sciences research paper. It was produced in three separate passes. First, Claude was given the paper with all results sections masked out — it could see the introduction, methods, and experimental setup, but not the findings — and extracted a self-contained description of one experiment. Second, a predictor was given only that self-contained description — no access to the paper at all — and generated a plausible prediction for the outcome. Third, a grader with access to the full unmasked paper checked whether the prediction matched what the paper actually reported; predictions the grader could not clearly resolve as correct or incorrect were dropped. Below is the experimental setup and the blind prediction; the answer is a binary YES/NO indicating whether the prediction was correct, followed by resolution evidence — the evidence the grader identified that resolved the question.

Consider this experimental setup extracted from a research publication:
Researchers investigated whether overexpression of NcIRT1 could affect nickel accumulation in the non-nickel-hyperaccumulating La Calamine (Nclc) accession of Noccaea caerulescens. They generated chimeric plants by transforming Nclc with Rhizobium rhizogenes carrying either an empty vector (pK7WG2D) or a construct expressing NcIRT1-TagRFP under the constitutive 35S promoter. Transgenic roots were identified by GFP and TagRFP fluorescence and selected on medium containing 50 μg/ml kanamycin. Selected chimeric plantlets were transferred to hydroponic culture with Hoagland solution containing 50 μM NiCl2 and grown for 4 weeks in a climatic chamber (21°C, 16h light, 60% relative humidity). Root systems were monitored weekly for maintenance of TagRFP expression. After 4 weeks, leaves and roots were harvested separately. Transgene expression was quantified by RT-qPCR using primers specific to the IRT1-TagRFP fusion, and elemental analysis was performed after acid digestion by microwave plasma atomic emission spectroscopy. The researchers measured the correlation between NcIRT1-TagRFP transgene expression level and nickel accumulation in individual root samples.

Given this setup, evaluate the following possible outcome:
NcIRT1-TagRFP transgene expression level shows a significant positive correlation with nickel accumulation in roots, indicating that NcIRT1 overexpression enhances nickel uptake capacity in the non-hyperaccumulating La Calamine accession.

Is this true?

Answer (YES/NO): NO